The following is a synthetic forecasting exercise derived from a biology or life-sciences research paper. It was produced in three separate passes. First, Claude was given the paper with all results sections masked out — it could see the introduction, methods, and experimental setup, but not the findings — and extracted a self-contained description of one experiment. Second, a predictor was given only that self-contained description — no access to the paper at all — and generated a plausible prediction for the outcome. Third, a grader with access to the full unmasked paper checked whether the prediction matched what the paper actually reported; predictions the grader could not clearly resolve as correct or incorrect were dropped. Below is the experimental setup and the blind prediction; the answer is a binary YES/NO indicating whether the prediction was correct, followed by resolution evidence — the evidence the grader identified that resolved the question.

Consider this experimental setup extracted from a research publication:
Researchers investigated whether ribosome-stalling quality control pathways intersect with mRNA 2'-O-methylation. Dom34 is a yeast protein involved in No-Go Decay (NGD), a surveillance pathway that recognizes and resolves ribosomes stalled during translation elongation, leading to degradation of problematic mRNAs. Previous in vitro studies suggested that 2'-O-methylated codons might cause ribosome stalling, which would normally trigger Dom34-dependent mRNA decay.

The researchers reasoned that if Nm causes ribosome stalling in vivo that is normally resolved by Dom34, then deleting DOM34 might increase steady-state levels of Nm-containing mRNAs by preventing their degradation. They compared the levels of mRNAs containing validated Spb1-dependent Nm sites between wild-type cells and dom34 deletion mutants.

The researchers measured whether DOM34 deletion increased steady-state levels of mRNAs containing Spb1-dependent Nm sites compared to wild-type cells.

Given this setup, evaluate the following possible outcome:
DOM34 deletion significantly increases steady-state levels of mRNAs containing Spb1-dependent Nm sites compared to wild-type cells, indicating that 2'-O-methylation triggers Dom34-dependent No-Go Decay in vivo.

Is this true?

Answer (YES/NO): NO